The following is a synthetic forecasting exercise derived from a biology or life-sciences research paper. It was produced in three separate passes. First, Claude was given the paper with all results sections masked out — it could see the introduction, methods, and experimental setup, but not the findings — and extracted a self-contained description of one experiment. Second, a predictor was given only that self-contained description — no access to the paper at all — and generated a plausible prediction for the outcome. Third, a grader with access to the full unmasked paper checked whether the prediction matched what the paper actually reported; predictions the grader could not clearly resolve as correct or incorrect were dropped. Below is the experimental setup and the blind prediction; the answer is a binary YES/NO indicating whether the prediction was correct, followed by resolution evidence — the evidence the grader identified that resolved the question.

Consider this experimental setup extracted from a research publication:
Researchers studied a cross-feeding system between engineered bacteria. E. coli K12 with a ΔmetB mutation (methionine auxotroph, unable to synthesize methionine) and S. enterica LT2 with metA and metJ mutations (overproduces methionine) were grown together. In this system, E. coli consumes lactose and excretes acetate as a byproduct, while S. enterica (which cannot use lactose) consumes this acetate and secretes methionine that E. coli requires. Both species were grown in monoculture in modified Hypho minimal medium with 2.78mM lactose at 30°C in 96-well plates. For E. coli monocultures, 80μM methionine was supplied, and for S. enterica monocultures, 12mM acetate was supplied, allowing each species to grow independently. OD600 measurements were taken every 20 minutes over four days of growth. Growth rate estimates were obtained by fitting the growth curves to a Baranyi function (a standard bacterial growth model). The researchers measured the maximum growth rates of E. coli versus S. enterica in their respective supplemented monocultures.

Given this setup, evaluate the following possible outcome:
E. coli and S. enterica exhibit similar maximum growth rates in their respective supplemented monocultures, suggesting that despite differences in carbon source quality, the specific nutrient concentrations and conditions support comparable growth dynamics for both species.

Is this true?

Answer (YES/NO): NO